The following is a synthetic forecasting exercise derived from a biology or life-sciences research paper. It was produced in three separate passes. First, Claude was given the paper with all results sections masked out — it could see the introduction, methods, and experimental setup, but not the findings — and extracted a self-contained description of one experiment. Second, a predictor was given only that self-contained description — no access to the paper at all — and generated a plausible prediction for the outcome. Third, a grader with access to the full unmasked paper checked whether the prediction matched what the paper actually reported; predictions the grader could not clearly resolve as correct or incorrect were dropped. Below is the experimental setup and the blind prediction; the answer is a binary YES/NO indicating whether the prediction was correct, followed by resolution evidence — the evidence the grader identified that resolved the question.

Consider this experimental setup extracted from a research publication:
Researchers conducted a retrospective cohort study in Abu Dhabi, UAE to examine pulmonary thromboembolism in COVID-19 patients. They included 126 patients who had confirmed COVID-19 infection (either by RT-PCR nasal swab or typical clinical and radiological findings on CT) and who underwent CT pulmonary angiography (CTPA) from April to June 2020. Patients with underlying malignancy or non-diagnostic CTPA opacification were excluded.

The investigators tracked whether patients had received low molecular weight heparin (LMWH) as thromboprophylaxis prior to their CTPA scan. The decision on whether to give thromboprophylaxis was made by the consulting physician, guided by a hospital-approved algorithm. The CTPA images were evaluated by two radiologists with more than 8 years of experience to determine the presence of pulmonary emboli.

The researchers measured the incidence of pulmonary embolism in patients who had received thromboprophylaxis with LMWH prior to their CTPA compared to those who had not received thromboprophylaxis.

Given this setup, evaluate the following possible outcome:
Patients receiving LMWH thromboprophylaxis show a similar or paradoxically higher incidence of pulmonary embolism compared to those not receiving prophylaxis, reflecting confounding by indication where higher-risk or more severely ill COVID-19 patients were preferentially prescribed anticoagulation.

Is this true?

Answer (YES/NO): NO